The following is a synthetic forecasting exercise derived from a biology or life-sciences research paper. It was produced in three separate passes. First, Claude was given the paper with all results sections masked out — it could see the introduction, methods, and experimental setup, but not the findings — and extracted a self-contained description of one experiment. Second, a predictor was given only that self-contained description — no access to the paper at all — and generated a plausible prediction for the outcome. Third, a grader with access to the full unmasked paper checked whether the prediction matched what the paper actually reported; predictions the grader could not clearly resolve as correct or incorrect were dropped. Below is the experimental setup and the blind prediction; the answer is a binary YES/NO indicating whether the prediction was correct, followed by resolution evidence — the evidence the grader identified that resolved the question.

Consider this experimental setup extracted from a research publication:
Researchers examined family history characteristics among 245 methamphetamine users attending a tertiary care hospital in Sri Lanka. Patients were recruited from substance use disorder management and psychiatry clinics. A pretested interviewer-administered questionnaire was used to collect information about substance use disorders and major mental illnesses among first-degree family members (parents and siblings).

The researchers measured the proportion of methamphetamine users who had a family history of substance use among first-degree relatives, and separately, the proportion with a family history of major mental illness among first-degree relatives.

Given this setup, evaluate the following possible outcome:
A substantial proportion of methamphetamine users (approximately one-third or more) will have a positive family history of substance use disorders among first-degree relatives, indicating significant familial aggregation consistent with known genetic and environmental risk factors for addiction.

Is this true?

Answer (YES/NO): NO